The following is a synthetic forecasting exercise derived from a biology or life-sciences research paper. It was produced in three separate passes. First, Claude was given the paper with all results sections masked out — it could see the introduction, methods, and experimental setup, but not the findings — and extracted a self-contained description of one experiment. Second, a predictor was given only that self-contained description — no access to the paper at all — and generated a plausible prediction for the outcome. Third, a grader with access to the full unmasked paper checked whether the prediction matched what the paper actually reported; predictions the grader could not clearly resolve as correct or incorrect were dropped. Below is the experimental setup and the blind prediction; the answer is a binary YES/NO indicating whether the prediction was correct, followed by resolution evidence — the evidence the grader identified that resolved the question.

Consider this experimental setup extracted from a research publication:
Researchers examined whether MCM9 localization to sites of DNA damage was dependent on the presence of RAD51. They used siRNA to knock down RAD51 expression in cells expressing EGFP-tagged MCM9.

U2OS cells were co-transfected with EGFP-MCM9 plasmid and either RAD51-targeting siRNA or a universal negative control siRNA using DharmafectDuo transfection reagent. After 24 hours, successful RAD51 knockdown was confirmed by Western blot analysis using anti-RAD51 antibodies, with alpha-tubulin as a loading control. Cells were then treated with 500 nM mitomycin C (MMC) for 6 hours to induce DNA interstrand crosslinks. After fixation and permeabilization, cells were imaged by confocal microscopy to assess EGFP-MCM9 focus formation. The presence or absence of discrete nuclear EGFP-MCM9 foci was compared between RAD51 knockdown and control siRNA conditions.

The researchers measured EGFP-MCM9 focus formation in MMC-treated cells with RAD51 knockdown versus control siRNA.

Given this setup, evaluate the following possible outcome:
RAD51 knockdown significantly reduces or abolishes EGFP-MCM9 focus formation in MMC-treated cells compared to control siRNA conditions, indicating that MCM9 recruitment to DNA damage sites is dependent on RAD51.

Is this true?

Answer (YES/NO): NO